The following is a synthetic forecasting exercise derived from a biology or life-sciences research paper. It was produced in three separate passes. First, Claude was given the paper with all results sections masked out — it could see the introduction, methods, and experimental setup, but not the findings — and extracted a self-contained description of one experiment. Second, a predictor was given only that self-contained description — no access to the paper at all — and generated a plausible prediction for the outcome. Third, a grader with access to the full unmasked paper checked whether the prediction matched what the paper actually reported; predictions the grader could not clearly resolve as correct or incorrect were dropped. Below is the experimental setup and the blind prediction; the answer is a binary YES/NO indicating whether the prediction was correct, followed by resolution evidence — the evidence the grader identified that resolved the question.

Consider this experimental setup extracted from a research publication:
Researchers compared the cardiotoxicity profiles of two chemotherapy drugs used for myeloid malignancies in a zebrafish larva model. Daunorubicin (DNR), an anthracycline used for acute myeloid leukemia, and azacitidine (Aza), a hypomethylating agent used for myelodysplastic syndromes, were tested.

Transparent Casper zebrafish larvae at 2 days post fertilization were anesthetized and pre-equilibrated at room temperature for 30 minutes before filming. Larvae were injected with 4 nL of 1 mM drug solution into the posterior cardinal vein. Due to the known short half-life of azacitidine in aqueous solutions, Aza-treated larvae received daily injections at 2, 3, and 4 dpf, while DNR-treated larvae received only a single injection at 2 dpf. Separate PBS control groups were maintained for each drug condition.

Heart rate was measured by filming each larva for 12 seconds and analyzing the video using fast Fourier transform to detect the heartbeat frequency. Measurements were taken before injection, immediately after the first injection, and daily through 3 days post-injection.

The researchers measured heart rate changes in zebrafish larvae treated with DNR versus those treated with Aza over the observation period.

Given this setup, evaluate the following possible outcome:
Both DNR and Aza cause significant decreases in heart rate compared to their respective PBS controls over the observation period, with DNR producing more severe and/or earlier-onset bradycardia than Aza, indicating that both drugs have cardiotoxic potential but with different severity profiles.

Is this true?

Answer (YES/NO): NO